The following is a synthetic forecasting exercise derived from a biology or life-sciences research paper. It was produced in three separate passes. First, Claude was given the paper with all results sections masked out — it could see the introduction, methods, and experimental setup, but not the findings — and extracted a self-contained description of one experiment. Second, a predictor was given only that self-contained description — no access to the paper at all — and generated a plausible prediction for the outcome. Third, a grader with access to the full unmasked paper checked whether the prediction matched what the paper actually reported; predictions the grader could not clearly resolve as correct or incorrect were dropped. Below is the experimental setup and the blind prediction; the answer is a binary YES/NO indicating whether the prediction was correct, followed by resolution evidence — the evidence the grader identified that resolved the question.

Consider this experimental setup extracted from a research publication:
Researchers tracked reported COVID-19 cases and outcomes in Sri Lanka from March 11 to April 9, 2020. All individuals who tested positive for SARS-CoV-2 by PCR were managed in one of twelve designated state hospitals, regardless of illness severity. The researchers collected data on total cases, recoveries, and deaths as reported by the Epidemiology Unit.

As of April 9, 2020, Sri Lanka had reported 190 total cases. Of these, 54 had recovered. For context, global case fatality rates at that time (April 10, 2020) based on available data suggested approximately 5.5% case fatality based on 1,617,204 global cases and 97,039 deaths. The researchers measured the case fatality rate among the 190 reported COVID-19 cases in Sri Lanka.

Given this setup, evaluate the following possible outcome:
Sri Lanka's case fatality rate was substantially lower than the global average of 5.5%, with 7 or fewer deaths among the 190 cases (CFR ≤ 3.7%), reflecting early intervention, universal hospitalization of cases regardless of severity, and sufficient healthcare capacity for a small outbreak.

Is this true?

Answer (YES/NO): YES